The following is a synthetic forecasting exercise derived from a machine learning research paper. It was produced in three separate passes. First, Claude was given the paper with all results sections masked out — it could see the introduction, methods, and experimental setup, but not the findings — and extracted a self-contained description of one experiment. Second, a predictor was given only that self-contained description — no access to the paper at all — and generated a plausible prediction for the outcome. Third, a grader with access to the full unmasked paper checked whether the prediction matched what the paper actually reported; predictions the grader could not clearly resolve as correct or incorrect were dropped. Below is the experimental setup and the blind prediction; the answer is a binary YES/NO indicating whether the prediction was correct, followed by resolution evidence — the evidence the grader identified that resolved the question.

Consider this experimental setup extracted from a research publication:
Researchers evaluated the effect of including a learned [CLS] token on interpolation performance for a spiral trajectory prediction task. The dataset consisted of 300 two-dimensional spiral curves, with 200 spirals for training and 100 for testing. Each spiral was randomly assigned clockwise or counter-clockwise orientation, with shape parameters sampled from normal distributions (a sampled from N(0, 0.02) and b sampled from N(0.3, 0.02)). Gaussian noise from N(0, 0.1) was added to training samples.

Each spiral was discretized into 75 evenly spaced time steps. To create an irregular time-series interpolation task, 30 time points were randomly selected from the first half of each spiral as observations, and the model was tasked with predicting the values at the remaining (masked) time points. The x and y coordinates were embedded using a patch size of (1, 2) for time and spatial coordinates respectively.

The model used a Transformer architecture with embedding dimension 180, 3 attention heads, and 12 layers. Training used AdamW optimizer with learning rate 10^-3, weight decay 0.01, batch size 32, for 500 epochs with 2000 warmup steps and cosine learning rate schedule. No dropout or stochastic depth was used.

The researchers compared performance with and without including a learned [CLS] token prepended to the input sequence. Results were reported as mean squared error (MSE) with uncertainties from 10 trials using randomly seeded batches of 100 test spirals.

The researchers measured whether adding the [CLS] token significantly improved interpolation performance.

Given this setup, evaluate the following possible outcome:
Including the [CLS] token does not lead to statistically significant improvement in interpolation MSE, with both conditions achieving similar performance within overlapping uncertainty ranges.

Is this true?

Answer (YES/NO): YES